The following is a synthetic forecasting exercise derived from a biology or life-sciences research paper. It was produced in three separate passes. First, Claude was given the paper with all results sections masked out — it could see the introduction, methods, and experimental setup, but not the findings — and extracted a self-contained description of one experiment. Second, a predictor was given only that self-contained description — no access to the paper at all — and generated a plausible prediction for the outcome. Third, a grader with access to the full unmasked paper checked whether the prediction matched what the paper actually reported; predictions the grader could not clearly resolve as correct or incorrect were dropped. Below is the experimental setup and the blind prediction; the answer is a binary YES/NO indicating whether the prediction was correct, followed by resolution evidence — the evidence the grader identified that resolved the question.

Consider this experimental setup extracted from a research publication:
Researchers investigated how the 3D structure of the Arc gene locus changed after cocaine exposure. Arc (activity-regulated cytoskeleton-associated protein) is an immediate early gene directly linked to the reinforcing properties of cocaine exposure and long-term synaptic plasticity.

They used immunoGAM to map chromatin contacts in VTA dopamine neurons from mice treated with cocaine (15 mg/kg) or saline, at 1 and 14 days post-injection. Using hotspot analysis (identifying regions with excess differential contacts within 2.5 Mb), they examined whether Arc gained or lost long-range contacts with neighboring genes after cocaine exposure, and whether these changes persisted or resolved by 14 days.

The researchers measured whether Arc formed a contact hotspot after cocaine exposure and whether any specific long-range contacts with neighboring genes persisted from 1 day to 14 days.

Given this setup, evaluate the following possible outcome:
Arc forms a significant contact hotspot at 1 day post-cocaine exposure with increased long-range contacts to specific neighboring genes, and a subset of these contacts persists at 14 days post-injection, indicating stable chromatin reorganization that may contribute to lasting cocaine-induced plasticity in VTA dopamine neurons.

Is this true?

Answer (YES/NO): YES